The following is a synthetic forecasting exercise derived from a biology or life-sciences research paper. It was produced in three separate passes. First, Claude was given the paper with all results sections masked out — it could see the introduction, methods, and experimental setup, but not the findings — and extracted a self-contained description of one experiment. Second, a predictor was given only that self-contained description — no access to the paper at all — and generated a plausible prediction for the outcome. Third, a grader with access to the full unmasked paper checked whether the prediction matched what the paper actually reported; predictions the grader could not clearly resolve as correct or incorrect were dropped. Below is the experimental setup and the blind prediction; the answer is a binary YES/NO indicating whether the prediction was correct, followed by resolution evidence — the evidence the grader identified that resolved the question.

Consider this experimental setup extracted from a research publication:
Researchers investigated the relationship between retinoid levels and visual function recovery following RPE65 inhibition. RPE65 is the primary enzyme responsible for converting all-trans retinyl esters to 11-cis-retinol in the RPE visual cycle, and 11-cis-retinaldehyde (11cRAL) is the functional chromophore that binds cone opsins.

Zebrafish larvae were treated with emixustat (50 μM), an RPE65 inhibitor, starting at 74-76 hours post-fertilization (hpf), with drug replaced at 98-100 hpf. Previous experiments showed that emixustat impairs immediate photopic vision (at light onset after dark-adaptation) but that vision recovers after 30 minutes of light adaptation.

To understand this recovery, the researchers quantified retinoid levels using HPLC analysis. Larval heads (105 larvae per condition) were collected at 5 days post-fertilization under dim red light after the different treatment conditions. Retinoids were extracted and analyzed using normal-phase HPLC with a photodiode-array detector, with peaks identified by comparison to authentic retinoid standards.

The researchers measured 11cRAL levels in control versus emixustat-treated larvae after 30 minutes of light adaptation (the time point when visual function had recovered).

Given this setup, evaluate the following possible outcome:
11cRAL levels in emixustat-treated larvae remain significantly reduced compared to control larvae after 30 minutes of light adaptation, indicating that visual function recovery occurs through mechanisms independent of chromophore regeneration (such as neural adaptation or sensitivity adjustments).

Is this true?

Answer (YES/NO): NO